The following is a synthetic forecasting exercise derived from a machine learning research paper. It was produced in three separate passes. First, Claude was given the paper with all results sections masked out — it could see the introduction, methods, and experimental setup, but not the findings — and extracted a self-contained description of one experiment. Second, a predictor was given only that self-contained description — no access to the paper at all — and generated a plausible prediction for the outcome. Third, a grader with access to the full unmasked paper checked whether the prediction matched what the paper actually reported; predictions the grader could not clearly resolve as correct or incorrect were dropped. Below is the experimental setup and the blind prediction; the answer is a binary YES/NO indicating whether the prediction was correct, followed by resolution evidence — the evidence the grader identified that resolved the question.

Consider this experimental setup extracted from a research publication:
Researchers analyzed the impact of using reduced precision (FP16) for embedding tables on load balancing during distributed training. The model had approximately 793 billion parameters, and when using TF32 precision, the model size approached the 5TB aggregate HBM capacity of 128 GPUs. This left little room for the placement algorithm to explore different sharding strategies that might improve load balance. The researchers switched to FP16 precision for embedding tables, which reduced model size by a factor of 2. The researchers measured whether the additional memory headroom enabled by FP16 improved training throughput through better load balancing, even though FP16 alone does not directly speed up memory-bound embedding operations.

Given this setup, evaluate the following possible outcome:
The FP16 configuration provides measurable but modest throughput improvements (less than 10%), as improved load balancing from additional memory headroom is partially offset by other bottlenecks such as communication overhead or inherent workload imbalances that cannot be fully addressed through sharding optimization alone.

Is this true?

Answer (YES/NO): NO